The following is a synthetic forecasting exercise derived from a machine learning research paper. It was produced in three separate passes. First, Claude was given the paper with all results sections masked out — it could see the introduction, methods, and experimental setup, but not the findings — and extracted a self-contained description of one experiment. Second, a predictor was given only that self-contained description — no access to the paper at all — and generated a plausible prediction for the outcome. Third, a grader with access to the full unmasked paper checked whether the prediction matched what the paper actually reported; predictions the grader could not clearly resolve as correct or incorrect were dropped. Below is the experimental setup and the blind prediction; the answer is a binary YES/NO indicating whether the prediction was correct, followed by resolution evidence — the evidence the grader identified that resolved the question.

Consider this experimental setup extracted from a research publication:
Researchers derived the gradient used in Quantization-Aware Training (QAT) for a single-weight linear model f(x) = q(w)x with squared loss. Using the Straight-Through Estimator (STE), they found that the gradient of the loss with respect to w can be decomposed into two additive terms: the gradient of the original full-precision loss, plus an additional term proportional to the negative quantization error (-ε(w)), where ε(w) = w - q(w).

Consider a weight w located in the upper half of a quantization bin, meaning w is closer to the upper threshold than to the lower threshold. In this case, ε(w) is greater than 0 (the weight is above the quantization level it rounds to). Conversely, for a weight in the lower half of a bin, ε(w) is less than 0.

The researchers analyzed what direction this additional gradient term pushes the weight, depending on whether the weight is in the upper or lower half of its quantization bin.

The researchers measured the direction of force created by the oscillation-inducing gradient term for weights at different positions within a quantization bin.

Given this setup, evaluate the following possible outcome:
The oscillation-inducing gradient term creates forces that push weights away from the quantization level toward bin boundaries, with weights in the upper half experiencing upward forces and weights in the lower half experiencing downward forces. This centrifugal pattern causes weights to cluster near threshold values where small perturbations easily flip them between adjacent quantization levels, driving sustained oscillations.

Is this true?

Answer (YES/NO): NO